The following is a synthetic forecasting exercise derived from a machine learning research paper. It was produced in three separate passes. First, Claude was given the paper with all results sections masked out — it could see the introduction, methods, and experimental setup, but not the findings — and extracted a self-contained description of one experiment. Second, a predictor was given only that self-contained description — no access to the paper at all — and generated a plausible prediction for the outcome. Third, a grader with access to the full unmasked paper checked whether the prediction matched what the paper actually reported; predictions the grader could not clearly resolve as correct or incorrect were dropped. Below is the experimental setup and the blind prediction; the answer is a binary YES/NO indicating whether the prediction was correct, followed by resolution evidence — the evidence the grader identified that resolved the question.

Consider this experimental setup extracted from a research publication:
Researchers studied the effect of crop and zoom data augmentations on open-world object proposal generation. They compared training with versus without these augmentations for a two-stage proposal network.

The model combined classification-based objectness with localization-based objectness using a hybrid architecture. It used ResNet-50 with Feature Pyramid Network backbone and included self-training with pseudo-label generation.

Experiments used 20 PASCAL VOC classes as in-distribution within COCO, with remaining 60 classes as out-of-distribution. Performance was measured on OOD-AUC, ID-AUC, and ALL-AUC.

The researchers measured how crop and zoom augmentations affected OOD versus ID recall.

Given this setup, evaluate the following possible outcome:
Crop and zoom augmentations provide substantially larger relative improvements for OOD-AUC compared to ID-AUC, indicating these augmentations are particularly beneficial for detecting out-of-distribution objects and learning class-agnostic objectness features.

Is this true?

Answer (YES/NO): NO